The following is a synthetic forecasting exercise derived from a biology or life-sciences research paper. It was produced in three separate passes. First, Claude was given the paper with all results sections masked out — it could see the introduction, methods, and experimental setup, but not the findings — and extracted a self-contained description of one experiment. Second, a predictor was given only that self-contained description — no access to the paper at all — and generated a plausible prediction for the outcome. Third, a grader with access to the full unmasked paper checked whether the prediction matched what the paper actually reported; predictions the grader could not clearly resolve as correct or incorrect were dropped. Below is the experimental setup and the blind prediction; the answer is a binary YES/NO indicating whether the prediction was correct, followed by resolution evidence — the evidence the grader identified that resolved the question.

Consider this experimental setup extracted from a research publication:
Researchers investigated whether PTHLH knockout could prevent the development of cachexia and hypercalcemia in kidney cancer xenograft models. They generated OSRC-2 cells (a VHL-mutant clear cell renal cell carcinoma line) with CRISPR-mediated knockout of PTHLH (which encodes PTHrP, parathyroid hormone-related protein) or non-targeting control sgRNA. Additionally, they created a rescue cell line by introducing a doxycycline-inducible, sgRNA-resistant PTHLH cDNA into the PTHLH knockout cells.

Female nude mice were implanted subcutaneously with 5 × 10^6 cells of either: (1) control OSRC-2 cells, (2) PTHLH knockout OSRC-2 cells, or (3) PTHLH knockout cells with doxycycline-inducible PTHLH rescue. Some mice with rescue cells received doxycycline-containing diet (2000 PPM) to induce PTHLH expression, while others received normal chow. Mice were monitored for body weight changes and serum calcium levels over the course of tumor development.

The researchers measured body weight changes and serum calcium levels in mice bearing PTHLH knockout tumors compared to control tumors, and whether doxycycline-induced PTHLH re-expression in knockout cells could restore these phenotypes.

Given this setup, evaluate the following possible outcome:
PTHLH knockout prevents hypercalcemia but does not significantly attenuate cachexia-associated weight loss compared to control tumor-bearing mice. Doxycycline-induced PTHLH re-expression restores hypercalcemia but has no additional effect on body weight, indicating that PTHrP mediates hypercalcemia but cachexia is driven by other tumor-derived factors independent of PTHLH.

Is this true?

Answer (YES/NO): NO